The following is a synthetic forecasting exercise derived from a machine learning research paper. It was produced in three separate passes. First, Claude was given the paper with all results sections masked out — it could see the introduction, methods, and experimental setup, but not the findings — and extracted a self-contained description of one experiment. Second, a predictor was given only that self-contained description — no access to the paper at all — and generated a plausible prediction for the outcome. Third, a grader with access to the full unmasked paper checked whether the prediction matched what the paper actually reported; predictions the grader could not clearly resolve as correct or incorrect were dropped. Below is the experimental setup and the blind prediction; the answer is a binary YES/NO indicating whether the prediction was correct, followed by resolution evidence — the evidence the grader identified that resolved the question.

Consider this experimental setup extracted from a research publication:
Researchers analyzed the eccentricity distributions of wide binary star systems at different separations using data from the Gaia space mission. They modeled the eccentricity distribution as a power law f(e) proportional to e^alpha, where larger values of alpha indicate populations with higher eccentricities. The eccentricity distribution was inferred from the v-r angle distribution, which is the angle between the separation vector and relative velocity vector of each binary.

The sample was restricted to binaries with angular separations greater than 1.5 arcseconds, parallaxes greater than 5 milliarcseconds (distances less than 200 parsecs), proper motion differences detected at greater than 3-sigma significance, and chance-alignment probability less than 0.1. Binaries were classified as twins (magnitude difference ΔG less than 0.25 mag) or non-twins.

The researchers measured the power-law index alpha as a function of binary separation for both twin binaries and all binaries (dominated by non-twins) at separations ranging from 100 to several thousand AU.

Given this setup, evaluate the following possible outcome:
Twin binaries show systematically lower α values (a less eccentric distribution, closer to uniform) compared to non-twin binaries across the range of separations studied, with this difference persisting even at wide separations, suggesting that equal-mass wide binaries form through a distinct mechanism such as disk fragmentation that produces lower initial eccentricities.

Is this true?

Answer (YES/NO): NO